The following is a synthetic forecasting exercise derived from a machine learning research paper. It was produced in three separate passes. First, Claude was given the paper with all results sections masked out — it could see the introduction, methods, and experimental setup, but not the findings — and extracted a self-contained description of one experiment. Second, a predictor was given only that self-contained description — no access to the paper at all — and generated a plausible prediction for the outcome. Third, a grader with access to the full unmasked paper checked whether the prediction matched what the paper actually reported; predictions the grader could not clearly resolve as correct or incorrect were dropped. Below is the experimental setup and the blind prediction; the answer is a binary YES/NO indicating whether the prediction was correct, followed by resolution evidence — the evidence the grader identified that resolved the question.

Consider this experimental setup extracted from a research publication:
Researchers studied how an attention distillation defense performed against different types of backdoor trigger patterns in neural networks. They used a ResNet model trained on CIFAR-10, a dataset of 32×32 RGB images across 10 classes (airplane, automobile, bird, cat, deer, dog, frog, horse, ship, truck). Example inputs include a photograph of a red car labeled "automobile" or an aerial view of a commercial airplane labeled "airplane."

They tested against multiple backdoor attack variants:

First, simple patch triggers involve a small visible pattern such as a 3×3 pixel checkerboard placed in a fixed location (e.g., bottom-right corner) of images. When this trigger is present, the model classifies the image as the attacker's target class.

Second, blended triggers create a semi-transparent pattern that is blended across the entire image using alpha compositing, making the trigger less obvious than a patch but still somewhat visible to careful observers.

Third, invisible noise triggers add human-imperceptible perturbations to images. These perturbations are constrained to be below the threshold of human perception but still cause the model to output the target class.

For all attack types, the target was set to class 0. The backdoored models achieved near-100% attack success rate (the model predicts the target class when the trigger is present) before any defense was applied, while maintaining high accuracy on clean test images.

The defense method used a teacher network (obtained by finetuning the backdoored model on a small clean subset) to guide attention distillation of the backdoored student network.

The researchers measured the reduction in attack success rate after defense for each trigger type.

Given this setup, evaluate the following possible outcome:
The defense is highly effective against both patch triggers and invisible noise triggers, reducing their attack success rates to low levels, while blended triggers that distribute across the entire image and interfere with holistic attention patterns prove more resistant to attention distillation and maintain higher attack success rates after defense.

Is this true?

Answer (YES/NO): NO